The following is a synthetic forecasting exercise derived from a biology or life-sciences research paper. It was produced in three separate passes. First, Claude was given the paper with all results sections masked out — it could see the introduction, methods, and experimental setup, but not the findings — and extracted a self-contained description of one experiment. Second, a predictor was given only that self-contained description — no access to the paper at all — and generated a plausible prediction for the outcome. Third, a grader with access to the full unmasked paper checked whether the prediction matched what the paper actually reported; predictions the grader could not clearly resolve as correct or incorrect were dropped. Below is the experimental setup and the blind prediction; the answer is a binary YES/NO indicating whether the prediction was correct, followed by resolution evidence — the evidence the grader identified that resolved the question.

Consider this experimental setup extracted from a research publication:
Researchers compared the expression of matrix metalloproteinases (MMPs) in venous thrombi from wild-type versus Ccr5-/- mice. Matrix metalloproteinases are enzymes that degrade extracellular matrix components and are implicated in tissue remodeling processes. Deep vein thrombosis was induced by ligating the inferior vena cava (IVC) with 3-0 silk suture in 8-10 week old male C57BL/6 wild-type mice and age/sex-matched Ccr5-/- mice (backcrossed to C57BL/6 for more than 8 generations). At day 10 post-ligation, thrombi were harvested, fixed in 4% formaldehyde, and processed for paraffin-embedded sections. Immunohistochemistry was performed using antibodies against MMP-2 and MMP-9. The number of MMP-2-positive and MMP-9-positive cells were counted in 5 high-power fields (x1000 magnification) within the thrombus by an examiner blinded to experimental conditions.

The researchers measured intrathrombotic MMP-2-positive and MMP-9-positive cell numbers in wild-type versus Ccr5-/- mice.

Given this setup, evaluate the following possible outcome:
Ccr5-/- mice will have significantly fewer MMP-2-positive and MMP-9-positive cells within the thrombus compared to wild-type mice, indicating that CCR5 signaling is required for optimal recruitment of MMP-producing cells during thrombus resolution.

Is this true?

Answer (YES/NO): NO